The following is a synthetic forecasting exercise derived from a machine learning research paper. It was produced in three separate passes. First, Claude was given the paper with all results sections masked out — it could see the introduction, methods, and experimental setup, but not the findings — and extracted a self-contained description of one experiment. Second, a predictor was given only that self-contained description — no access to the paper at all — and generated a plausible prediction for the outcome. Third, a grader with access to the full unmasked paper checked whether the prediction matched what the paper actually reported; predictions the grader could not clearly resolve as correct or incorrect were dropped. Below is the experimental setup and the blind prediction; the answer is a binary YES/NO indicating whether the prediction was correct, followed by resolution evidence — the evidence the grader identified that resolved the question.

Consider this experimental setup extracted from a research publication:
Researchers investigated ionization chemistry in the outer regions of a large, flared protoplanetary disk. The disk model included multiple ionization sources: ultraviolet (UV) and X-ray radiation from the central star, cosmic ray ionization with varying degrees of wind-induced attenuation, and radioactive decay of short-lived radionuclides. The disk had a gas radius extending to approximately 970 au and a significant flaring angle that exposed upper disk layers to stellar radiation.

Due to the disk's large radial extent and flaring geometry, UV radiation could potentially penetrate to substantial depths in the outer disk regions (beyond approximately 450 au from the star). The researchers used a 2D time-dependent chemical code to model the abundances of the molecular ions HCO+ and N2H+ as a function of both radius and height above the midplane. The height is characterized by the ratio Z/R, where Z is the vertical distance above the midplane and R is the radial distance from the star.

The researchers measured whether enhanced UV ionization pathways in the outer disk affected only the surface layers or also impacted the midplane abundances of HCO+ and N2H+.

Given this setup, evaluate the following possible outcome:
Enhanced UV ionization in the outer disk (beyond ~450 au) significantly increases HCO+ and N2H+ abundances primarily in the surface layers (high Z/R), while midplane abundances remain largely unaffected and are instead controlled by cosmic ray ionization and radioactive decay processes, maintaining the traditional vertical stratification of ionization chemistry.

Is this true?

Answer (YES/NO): NO